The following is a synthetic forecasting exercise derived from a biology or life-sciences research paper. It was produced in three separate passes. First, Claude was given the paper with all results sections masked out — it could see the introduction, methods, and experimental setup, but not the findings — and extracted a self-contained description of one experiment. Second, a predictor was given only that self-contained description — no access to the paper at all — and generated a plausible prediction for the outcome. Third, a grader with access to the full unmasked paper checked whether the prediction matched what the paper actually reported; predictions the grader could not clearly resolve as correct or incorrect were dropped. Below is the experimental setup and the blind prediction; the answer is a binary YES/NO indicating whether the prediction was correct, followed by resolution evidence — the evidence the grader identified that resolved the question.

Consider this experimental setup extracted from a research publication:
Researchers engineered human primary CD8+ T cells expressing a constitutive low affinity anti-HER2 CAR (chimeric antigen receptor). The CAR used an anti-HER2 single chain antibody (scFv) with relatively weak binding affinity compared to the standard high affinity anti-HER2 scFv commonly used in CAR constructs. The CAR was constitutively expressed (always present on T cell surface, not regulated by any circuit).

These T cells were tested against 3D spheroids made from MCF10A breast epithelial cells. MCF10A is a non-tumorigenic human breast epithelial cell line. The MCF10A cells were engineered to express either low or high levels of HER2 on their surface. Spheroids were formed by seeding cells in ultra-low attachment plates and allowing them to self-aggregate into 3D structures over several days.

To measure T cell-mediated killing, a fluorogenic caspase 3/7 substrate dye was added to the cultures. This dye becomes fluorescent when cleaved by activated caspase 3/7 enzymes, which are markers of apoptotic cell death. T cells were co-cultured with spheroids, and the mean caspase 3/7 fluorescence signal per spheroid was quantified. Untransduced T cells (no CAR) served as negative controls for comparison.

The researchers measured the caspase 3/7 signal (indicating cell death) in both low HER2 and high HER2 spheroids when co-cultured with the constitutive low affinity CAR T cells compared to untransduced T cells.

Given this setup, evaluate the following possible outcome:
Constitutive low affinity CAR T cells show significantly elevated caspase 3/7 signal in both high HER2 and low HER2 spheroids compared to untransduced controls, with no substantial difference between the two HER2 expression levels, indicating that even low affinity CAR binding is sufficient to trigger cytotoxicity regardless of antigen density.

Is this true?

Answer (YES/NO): YES